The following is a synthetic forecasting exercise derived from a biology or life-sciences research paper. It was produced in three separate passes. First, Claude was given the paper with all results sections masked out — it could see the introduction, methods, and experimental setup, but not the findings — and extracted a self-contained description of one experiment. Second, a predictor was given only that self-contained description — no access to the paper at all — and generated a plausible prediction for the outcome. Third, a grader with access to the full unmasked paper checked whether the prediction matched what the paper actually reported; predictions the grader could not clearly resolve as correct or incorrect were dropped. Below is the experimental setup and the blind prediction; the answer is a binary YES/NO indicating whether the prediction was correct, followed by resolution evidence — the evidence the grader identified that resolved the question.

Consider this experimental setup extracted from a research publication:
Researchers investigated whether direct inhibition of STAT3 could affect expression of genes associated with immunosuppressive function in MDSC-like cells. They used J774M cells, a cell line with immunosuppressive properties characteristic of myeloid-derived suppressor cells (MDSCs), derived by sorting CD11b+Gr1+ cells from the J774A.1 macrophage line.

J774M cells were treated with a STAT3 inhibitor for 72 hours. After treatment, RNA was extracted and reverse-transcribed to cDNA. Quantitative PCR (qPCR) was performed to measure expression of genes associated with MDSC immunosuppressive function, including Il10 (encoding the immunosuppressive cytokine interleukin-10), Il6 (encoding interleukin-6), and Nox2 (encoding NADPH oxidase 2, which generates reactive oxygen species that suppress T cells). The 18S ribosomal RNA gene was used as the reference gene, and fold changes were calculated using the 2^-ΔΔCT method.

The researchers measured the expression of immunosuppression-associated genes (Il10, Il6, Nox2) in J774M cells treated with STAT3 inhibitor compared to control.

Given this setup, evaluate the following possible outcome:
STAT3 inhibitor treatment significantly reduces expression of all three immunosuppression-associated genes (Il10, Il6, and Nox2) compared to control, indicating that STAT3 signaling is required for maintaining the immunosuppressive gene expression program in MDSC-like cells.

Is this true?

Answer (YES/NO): NO